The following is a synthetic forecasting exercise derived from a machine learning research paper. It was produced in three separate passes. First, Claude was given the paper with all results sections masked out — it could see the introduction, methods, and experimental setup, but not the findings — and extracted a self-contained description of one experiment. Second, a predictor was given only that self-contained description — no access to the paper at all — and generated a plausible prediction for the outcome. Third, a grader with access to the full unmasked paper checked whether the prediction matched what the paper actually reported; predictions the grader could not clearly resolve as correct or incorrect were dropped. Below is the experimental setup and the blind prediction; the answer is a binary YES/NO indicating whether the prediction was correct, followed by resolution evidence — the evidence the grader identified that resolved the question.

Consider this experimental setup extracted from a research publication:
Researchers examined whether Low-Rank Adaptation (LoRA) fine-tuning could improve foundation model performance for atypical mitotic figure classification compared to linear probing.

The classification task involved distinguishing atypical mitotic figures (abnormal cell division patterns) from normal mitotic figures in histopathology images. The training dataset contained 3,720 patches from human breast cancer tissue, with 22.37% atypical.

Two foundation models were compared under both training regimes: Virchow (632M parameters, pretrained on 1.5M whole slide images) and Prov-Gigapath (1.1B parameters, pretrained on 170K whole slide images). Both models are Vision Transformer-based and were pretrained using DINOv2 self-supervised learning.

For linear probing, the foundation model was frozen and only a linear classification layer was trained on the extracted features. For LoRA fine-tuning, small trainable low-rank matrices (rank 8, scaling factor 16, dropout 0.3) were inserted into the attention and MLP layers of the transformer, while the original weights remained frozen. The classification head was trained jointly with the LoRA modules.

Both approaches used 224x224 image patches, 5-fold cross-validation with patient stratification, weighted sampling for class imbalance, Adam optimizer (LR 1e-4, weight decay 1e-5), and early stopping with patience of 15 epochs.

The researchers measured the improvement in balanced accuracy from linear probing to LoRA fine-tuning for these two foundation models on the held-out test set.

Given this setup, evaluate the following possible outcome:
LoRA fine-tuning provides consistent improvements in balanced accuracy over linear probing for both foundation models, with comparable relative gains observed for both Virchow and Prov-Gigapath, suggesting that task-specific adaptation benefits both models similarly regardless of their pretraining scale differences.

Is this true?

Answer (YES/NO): YES